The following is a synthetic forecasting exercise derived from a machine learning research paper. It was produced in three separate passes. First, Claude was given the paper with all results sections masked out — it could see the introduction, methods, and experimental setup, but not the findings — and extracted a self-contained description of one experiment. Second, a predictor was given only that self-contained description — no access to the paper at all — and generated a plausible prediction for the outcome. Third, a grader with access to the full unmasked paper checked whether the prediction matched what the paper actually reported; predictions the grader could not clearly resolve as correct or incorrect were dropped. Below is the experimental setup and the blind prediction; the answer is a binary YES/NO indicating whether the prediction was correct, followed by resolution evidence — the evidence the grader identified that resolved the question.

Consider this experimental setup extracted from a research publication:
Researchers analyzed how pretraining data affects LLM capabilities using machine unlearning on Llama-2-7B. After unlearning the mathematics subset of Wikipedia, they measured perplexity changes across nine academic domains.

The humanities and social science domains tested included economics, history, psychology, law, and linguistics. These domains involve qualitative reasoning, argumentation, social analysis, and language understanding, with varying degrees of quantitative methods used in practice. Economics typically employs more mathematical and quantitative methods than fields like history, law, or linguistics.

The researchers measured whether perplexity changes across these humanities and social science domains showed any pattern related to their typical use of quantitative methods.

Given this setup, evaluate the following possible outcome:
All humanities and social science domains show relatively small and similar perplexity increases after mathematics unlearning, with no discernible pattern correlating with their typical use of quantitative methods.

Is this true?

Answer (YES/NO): NO